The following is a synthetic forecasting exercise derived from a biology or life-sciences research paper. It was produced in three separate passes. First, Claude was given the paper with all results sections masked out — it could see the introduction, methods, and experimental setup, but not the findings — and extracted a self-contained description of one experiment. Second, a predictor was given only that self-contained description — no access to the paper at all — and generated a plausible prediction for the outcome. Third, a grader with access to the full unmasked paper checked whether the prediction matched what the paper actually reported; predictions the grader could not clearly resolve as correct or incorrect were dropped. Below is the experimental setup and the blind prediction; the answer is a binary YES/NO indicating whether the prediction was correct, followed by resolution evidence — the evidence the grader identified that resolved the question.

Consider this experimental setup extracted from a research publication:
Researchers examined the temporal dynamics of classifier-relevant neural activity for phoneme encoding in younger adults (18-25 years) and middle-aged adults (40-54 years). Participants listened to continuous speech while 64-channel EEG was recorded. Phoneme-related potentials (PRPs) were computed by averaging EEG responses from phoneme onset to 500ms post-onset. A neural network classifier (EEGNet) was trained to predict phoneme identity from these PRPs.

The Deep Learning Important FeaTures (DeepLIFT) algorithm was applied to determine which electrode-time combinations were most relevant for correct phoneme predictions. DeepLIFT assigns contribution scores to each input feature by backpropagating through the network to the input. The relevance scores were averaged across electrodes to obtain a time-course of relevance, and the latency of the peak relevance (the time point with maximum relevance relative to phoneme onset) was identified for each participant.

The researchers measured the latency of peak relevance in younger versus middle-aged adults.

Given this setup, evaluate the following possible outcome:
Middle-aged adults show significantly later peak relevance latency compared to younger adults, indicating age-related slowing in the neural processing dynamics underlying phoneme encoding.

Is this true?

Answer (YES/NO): YES